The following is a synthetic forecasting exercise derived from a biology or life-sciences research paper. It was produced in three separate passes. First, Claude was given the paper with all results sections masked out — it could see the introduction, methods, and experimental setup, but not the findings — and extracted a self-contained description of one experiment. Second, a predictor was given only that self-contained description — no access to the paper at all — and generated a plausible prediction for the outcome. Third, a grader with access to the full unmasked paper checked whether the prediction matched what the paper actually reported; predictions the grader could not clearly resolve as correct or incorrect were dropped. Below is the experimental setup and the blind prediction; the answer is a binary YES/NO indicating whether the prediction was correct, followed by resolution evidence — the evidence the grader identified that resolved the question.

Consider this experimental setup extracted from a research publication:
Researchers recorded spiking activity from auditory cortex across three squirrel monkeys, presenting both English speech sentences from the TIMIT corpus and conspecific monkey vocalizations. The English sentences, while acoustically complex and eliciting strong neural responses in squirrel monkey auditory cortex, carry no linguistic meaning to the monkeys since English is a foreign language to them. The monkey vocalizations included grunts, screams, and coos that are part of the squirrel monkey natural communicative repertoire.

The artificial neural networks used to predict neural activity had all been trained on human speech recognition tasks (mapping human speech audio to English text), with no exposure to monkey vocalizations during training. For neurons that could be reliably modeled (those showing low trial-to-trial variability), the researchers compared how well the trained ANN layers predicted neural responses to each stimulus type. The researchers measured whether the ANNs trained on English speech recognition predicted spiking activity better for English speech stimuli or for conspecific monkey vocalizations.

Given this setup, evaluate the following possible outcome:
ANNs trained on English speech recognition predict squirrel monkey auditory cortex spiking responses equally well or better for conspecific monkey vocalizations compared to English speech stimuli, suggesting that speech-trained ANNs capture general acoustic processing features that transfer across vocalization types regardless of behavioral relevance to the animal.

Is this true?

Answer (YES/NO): YES